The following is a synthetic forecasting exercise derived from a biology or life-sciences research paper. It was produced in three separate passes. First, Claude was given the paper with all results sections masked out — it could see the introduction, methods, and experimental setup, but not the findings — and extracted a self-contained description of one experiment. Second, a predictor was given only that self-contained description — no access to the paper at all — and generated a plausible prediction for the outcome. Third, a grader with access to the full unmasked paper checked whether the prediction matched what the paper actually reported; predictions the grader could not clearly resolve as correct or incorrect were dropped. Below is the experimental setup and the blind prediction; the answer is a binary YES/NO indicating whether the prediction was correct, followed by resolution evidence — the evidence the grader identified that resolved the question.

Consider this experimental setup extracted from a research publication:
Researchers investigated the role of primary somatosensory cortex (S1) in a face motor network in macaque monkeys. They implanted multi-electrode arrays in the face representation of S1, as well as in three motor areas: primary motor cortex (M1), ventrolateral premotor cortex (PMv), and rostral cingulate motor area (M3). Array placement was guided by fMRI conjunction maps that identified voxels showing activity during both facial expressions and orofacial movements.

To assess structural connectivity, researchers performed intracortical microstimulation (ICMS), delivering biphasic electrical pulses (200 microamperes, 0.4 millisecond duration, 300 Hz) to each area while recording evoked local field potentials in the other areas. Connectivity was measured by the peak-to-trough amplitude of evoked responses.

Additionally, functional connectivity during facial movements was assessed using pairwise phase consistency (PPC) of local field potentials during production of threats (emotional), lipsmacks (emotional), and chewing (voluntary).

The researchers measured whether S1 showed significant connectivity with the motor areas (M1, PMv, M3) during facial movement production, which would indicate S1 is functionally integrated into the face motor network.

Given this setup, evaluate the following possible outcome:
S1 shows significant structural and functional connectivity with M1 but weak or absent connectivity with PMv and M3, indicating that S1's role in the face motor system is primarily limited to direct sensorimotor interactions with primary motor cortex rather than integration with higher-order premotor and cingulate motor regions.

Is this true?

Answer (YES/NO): NO